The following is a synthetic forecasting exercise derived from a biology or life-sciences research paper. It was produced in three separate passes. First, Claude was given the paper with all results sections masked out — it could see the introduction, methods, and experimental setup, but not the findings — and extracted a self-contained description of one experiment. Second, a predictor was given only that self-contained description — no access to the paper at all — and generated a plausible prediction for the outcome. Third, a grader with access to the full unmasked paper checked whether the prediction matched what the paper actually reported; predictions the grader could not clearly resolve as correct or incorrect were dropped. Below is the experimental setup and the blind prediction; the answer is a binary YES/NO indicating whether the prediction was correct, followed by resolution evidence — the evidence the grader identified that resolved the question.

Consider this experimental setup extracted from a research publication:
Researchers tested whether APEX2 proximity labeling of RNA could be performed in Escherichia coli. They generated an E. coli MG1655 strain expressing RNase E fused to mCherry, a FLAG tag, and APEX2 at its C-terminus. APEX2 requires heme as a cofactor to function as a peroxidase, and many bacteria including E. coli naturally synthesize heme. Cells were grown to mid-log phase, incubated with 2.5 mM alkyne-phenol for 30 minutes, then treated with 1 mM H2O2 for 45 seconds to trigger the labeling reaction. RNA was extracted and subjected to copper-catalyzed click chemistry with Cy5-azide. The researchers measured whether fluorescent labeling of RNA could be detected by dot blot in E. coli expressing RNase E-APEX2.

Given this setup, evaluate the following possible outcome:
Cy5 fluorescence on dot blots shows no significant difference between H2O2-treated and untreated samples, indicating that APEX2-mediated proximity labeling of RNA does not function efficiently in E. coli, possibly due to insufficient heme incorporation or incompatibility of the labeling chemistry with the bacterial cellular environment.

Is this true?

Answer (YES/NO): NO